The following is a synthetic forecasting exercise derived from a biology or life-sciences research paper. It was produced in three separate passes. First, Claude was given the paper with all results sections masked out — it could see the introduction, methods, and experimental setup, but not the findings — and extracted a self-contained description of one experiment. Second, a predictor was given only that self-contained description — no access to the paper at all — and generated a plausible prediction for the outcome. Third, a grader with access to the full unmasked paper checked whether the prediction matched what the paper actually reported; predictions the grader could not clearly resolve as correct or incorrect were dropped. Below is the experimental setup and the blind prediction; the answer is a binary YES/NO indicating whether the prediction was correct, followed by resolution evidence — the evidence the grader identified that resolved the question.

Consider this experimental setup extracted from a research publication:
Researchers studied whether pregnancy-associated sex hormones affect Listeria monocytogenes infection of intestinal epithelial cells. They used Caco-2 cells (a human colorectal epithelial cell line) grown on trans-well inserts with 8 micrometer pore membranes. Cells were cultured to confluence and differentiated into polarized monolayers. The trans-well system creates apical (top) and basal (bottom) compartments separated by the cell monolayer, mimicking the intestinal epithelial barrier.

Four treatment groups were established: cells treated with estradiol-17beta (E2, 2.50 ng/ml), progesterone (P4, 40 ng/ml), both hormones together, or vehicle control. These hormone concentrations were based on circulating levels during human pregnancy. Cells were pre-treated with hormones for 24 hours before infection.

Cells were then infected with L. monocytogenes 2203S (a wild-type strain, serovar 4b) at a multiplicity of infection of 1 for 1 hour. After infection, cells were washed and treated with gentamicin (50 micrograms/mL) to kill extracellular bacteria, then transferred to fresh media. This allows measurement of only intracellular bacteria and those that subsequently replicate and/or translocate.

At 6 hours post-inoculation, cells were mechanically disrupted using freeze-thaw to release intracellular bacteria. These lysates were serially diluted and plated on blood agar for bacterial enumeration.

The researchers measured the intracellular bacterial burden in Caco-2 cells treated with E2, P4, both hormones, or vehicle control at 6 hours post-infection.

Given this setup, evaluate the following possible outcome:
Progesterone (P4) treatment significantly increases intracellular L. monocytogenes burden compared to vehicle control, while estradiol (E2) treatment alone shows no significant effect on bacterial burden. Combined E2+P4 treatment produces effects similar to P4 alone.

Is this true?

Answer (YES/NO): NO